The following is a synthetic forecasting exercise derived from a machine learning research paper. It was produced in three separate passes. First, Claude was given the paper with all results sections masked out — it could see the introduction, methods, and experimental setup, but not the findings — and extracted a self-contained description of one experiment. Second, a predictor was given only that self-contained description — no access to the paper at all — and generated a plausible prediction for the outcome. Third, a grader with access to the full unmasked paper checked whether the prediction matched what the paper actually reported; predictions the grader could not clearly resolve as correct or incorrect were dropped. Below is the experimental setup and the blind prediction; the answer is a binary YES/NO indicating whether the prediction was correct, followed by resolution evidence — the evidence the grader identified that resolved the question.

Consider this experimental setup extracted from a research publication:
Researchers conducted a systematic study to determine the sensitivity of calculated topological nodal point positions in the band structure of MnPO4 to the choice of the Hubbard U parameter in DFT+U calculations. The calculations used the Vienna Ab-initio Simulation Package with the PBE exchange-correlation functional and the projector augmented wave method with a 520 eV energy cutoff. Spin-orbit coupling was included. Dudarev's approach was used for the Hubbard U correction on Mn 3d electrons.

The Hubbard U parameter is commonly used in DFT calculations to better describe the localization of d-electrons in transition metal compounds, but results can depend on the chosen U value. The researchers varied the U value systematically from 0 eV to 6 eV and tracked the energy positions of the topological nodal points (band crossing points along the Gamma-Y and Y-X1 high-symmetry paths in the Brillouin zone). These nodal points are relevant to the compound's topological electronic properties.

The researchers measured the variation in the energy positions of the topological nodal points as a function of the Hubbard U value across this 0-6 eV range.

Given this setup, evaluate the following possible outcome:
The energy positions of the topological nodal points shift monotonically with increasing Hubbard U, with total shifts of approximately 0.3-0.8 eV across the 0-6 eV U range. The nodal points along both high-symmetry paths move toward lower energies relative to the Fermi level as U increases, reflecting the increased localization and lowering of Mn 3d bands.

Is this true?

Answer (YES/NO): NO